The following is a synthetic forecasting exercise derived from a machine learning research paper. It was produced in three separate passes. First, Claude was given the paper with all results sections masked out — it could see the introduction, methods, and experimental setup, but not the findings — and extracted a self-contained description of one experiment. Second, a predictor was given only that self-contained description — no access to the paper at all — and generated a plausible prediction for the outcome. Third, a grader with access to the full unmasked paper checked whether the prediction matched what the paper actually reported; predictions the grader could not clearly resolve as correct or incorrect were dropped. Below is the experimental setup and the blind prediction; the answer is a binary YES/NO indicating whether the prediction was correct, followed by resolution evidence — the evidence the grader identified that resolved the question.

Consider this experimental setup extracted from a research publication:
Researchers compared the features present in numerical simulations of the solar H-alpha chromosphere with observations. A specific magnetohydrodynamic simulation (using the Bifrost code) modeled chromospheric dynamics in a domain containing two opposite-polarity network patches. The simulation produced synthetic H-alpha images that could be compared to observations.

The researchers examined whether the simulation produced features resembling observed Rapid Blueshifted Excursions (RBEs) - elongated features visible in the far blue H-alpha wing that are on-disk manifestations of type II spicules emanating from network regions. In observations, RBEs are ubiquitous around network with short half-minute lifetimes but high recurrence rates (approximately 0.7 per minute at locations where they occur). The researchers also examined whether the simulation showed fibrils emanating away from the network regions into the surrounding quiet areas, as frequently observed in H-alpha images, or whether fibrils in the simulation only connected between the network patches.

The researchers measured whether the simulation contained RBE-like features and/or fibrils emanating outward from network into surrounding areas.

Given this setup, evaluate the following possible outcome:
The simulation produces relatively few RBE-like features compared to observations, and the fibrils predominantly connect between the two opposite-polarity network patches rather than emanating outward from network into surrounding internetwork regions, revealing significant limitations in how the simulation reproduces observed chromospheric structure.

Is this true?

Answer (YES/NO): YES